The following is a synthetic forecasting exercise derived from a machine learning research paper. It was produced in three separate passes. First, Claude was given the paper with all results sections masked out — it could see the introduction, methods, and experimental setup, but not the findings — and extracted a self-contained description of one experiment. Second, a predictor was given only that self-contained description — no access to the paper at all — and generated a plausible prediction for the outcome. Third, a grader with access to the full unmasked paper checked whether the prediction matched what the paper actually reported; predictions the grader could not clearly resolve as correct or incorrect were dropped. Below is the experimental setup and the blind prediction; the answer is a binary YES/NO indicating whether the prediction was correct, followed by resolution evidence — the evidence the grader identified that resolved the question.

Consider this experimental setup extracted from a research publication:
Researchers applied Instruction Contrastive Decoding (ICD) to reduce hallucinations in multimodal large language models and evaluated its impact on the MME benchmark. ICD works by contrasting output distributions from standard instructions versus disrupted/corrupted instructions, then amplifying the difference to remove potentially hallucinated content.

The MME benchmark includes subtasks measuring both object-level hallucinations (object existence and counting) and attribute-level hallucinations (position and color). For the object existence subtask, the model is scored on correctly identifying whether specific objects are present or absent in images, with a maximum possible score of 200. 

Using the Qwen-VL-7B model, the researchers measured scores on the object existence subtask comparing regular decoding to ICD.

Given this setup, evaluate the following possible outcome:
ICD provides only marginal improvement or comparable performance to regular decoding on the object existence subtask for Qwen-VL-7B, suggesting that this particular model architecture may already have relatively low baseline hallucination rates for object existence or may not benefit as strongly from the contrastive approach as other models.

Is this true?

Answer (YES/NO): NO